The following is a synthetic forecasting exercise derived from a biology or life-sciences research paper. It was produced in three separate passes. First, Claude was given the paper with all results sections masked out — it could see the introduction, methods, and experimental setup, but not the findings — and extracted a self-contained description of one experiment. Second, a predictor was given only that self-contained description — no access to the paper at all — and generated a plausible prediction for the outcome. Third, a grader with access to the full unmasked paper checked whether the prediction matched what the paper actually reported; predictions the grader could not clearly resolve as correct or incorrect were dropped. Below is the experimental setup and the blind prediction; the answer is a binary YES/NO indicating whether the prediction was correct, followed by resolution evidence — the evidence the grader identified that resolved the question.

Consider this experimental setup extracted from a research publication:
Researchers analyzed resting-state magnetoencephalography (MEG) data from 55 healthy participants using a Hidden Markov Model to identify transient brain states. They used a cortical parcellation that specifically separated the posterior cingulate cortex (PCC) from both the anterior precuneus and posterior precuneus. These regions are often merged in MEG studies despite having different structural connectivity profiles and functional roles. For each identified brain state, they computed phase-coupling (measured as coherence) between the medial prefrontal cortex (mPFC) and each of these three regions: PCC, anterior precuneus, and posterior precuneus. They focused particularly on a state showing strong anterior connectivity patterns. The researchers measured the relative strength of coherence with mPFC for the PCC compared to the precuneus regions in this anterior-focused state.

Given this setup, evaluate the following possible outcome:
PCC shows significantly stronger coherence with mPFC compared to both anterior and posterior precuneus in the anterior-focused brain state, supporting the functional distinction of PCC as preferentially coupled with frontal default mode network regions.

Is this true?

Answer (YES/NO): YES